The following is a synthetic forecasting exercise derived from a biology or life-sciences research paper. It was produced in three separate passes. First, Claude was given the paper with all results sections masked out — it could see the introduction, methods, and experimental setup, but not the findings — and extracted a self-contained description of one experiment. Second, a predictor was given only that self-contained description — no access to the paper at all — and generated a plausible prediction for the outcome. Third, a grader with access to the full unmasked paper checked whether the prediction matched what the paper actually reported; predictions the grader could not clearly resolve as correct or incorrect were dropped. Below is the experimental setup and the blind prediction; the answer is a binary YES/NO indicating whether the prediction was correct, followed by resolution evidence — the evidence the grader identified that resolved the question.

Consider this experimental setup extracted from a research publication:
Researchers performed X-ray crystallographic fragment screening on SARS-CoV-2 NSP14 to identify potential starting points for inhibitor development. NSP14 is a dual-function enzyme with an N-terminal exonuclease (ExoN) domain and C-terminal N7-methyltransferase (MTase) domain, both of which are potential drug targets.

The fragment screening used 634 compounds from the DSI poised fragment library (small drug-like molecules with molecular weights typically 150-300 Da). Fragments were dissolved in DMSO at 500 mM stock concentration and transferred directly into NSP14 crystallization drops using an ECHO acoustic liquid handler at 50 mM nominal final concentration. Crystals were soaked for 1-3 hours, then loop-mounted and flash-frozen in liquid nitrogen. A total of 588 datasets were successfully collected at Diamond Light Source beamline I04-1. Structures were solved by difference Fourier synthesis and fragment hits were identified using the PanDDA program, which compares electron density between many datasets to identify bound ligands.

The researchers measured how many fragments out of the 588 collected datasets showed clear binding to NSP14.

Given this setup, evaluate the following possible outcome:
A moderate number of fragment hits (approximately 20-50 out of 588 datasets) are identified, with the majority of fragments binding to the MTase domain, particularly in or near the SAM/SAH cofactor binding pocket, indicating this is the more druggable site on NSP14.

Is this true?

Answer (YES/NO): NO